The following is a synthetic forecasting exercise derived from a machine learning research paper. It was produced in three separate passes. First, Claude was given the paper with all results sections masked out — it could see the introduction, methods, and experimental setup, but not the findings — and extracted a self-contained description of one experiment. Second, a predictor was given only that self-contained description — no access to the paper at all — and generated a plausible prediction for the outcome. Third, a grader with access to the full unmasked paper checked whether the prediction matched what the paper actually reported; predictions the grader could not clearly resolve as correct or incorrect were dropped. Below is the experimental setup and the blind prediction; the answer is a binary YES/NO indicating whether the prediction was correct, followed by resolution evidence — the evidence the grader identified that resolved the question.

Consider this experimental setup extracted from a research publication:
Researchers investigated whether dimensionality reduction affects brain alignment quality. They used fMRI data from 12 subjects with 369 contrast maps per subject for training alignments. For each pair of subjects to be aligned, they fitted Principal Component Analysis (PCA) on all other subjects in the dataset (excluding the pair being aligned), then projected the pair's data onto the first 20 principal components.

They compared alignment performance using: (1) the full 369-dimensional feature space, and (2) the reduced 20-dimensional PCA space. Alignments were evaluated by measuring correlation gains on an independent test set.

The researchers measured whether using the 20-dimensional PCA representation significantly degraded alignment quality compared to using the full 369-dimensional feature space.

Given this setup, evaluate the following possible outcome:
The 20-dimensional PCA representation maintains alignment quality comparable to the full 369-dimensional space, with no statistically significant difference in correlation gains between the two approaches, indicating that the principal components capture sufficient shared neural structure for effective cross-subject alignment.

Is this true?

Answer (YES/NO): YES